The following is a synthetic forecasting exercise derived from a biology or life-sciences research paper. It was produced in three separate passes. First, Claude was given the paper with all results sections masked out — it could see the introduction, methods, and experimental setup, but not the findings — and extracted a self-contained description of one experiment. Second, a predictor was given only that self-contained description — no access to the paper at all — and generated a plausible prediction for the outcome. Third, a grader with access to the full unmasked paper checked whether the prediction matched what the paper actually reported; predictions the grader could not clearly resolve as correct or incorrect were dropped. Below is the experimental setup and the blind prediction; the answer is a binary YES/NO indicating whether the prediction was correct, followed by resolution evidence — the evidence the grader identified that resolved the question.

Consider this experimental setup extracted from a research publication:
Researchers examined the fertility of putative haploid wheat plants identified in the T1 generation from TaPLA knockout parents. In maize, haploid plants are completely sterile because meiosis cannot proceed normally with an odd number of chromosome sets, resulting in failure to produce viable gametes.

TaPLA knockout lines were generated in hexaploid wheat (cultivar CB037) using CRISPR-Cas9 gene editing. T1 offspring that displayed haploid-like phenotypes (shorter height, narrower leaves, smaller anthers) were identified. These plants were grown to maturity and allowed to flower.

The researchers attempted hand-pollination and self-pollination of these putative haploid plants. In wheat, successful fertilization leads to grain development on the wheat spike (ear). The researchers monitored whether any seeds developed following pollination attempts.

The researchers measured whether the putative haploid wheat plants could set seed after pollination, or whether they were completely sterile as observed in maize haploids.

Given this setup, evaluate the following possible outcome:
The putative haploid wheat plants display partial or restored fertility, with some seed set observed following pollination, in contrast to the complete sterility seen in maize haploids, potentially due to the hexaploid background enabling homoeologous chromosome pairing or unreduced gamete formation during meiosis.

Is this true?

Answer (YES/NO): NO